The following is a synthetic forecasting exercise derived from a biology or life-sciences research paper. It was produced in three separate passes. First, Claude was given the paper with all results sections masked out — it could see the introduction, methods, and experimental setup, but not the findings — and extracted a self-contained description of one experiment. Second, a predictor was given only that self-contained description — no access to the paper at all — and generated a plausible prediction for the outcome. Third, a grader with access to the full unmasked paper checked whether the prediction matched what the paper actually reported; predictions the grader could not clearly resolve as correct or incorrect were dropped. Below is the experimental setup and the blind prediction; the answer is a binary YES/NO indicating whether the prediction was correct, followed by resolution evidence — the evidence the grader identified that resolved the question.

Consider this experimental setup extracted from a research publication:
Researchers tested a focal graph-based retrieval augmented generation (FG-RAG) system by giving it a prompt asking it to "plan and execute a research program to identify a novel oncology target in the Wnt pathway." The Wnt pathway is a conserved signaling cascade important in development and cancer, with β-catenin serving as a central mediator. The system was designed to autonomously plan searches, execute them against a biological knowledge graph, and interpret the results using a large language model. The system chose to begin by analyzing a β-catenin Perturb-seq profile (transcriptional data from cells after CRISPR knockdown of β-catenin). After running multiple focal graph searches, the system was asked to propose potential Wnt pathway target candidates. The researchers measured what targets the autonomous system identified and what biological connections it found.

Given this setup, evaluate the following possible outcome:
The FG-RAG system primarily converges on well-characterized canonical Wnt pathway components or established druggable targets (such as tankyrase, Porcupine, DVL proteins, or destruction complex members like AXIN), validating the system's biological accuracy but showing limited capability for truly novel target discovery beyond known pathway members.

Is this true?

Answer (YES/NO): NO